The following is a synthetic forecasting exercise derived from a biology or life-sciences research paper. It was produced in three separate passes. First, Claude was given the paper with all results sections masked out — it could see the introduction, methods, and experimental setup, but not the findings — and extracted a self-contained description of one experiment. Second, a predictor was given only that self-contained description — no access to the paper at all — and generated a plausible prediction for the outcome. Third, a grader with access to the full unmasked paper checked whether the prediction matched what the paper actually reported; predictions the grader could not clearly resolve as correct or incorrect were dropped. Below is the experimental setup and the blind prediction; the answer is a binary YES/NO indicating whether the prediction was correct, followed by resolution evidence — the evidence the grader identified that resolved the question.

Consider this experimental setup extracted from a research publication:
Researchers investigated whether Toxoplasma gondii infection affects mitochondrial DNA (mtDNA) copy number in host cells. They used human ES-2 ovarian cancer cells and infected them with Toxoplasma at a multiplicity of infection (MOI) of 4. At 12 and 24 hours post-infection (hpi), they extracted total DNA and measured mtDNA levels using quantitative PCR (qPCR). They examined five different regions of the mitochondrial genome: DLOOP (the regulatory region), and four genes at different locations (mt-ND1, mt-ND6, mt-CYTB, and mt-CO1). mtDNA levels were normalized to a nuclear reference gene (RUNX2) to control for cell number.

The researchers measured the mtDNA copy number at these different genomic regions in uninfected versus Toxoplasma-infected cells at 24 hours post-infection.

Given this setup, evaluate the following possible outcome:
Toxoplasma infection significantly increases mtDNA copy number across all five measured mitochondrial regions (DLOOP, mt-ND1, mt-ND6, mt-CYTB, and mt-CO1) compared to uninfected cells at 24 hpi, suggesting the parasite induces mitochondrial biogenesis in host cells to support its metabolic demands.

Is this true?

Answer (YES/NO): NO